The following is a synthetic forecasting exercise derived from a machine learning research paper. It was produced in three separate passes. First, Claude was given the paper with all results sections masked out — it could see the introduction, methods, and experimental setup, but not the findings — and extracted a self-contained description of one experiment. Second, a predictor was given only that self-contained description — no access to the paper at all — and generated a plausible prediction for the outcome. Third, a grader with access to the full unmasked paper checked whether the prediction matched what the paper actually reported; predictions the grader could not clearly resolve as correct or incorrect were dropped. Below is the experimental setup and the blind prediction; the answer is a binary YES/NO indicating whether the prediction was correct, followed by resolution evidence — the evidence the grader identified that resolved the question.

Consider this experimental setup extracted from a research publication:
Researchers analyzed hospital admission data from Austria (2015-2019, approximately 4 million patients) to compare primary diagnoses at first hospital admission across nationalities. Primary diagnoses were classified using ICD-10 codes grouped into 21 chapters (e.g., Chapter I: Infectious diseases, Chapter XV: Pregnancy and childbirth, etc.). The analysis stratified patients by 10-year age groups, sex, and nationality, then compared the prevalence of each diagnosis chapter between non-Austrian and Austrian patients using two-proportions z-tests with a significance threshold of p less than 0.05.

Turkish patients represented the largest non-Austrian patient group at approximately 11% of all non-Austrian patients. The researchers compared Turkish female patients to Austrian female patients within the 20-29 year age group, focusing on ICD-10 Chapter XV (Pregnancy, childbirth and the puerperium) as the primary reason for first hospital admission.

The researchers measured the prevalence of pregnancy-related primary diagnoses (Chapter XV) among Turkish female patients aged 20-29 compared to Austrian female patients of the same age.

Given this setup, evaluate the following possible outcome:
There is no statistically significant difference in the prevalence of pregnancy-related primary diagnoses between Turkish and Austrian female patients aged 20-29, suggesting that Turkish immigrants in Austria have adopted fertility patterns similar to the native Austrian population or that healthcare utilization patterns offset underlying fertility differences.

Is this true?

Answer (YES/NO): NO